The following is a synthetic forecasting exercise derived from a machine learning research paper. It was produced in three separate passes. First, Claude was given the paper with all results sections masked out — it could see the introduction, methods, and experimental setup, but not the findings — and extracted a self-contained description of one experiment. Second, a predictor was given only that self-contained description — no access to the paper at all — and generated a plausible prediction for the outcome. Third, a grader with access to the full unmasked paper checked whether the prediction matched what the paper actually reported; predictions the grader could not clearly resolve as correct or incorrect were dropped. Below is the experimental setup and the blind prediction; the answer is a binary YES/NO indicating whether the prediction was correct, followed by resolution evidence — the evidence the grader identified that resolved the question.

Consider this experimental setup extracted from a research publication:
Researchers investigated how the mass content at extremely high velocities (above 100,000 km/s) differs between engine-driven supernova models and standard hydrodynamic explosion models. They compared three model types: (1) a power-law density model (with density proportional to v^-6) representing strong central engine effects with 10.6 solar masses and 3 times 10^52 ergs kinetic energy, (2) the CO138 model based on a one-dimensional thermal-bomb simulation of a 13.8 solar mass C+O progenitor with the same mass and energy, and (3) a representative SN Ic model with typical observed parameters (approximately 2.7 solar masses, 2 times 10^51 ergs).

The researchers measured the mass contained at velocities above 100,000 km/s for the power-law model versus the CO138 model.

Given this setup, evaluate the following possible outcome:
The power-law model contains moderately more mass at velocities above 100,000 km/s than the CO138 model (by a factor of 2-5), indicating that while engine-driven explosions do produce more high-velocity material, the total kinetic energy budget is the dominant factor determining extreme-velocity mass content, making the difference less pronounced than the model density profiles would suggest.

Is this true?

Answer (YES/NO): NO